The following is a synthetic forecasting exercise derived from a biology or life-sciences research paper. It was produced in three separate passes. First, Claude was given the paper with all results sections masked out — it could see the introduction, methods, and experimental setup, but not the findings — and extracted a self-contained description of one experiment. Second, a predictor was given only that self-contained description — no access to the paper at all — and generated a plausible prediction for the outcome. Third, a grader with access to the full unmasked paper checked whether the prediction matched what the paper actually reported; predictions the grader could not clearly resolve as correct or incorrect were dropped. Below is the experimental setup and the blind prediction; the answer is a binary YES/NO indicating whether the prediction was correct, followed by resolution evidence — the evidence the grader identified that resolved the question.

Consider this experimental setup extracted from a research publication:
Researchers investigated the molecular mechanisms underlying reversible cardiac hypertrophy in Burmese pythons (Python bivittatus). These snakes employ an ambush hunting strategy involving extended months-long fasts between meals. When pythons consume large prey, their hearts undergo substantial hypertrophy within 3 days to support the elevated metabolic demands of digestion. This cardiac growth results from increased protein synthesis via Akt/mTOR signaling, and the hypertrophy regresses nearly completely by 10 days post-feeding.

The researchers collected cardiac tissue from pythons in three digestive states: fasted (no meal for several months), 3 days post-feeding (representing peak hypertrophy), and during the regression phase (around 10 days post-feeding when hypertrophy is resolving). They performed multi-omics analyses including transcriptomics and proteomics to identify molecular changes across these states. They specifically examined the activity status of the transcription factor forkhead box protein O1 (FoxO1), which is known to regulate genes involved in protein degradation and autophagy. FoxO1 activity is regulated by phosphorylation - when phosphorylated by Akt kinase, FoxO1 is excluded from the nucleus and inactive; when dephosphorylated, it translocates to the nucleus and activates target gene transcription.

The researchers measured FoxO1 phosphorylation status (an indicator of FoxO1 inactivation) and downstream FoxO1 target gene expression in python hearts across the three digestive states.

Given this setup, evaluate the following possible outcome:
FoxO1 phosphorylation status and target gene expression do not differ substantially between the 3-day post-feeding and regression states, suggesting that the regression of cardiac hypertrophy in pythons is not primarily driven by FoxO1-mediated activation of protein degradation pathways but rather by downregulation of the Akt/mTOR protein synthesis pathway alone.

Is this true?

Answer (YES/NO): NO